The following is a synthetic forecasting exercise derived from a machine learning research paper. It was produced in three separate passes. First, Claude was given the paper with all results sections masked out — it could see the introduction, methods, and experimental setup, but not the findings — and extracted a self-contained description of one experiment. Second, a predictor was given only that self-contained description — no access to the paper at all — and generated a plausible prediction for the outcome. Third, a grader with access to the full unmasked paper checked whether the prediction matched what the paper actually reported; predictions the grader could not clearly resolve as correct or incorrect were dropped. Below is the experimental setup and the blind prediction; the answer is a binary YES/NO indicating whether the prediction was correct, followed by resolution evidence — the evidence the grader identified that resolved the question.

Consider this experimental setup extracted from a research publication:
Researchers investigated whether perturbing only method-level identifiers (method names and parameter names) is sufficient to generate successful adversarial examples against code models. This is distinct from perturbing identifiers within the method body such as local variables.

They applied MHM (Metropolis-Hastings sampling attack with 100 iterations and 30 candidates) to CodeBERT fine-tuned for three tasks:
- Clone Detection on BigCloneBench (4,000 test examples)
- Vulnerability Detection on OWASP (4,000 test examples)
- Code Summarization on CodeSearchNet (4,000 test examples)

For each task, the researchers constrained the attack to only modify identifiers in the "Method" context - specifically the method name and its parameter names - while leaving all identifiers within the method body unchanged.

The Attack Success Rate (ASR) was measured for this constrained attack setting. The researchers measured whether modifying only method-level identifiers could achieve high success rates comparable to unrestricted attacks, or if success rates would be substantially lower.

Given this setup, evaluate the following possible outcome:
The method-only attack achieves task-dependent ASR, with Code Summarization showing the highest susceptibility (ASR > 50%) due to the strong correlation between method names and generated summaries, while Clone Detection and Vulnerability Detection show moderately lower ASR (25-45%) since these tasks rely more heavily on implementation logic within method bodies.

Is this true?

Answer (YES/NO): NO